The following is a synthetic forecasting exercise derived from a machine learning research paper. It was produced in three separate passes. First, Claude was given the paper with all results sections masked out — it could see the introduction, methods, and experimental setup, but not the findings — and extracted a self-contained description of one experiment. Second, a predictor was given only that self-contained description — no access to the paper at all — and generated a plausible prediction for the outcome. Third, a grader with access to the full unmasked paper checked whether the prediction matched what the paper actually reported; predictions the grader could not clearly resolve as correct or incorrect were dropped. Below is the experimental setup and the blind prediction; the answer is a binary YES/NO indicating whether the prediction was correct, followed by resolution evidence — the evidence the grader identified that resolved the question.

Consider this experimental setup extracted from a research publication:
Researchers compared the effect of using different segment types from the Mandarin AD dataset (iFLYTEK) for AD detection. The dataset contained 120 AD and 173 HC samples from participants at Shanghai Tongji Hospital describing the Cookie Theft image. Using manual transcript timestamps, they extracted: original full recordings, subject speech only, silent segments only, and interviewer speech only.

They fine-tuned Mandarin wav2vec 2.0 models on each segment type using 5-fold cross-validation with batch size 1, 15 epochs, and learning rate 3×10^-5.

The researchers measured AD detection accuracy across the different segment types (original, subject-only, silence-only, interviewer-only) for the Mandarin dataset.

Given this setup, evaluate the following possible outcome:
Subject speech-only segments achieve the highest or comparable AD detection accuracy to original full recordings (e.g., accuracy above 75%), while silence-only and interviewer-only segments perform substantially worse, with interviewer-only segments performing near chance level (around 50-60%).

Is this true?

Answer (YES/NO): NO